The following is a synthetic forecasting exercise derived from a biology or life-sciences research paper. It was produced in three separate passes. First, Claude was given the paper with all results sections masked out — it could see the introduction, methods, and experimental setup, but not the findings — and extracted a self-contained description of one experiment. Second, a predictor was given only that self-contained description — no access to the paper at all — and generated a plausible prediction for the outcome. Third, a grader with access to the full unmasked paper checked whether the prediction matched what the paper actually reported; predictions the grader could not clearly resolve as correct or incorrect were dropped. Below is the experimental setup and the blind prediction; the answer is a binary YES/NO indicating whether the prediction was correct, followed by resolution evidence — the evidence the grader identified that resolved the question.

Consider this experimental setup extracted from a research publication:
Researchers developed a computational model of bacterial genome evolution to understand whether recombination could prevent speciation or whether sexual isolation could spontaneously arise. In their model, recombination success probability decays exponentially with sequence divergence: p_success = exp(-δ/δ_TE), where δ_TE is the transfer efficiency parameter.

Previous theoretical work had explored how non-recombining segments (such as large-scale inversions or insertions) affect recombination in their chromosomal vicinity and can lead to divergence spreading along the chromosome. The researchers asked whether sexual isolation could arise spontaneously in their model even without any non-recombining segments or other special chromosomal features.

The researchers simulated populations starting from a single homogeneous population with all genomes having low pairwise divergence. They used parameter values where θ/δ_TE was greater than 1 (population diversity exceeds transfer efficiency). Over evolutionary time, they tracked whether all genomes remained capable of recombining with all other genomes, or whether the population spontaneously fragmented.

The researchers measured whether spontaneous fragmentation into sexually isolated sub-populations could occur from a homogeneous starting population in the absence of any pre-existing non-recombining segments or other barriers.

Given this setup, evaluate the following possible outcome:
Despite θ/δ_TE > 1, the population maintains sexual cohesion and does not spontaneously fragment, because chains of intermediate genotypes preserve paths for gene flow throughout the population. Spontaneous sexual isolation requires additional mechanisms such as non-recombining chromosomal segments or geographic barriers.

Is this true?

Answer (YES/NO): NO